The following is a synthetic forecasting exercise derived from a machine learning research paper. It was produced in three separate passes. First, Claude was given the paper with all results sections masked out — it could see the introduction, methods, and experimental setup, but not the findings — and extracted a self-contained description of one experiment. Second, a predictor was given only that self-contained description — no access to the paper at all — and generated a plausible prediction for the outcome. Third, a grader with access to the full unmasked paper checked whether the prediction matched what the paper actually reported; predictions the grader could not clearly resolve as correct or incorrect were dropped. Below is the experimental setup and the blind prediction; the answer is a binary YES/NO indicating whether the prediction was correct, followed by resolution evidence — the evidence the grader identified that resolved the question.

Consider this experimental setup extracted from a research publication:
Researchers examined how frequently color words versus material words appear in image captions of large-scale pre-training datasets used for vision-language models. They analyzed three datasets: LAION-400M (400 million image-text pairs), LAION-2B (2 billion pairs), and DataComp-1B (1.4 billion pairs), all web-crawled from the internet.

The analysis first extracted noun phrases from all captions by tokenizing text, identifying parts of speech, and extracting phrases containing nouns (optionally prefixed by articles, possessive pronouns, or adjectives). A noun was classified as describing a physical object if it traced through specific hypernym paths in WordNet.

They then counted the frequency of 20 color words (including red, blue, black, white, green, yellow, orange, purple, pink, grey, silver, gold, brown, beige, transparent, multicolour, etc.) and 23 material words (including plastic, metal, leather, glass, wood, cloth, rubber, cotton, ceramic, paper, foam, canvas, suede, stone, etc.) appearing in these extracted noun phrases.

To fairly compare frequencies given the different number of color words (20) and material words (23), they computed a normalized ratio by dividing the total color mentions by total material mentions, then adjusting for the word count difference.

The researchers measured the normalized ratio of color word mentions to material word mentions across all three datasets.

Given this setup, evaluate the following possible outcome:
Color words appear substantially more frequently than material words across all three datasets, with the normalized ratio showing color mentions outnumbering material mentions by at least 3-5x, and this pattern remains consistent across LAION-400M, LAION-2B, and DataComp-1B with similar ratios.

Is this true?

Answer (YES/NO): YES